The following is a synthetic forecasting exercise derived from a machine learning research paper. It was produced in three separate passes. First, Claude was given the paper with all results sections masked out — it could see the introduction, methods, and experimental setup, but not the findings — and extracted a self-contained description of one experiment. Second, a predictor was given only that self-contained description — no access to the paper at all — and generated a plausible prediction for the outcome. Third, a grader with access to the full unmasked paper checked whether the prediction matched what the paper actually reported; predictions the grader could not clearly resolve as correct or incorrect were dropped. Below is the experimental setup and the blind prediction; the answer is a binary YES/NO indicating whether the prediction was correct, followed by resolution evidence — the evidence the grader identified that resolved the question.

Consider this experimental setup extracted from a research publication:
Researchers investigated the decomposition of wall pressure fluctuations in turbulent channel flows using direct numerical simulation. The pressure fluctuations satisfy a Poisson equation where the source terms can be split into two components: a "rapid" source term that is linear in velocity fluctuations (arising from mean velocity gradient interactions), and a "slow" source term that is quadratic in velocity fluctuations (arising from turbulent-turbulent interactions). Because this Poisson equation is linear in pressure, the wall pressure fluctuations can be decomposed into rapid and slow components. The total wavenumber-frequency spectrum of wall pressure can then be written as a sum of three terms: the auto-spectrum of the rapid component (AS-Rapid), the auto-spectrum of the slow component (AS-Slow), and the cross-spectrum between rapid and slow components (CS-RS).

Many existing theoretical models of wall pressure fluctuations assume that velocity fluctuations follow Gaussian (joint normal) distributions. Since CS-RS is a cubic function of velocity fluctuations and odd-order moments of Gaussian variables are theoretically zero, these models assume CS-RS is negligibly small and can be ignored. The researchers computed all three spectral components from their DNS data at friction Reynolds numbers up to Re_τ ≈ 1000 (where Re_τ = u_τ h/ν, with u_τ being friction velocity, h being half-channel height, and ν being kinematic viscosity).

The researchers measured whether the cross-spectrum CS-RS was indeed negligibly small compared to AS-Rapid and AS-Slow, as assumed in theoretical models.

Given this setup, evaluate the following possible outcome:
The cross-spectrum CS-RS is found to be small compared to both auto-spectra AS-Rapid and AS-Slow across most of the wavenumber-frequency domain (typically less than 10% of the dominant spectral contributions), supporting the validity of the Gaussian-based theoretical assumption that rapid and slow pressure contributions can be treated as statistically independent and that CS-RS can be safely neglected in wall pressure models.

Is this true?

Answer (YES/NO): NO